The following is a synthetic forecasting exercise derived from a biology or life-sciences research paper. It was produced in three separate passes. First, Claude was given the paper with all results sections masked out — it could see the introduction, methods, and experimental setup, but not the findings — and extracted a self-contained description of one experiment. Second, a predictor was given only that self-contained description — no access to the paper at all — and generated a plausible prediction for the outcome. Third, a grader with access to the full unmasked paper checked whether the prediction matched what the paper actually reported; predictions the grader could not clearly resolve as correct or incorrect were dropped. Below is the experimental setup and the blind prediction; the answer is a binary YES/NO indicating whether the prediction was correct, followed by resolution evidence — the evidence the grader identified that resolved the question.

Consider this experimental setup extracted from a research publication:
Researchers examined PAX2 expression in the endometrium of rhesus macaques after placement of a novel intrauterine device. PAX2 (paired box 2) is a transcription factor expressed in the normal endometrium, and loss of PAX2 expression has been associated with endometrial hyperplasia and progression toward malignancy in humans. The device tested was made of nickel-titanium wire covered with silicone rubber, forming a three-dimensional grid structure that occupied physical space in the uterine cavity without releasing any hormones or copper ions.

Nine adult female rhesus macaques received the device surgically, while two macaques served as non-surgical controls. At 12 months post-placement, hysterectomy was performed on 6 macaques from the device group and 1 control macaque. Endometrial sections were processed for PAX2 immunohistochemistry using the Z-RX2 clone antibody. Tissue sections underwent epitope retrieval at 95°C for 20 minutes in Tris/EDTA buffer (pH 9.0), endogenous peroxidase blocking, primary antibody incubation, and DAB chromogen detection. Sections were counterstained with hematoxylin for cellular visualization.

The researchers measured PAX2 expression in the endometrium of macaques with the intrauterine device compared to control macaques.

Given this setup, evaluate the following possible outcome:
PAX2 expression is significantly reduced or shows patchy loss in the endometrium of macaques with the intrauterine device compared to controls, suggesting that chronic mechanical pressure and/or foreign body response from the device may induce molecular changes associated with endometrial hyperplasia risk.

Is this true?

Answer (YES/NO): NO